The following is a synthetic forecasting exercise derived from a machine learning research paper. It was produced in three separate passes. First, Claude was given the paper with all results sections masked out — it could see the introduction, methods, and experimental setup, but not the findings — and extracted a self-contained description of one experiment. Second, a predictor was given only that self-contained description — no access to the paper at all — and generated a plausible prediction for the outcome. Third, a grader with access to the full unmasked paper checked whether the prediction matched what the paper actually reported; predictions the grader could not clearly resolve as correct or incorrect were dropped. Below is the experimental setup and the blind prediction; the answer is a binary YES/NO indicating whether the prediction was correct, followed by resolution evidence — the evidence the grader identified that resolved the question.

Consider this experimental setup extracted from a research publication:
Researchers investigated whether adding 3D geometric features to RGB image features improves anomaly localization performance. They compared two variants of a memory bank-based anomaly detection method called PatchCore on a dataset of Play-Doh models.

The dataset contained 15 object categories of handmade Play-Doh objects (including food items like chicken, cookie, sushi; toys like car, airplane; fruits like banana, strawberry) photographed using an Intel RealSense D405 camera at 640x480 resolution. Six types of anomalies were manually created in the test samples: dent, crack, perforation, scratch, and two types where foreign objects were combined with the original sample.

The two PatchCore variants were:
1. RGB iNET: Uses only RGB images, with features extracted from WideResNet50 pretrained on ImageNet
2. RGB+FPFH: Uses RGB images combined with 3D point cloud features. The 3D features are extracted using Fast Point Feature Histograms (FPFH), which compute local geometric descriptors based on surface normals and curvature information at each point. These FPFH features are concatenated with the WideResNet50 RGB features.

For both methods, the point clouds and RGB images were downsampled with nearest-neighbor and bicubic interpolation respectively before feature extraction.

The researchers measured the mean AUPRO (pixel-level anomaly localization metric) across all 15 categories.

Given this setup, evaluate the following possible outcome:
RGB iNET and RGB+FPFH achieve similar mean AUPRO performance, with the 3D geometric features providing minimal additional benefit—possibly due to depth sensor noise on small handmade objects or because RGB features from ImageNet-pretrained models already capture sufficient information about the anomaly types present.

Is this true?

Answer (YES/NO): NO